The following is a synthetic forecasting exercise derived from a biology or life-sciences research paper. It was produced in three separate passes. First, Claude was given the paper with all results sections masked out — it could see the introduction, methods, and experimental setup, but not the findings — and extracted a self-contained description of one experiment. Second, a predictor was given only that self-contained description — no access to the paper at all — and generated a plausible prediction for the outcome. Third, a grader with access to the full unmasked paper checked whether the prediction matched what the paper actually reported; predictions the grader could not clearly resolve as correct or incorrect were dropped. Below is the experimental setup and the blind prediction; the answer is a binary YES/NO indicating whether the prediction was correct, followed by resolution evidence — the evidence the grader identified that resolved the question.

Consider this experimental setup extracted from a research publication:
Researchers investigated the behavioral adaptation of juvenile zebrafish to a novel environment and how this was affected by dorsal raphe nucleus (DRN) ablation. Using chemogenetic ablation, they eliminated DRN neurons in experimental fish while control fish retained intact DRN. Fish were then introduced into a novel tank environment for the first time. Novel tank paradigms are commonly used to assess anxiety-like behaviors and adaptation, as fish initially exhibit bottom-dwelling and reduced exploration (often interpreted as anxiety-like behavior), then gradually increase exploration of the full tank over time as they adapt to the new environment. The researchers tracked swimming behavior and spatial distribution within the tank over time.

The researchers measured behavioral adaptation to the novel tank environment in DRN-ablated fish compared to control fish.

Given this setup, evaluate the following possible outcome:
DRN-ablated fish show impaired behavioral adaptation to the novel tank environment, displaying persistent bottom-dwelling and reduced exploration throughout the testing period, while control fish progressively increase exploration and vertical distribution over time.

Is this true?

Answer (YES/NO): YES